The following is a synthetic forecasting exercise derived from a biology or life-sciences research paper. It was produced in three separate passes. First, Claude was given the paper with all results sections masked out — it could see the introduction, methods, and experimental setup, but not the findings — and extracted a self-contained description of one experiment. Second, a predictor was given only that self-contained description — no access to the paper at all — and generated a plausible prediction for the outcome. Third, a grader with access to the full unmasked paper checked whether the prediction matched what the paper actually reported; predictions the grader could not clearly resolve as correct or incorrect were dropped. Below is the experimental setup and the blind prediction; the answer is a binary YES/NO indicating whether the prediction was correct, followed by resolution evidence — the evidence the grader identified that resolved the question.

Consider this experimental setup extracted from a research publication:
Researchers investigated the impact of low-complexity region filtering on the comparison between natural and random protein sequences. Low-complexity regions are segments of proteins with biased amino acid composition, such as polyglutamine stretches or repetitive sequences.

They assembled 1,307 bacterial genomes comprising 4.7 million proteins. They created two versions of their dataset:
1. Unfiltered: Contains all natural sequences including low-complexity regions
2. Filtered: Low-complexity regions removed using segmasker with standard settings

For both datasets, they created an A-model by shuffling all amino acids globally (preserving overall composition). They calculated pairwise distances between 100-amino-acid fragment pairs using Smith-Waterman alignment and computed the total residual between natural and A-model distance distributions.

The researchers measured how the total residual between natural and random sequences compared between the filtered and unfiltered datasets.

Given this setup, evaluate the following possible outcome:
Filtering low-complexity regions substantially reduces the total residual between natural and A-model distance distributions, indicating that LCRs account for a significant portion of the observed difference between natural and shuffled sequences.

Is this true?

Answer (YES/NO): YES